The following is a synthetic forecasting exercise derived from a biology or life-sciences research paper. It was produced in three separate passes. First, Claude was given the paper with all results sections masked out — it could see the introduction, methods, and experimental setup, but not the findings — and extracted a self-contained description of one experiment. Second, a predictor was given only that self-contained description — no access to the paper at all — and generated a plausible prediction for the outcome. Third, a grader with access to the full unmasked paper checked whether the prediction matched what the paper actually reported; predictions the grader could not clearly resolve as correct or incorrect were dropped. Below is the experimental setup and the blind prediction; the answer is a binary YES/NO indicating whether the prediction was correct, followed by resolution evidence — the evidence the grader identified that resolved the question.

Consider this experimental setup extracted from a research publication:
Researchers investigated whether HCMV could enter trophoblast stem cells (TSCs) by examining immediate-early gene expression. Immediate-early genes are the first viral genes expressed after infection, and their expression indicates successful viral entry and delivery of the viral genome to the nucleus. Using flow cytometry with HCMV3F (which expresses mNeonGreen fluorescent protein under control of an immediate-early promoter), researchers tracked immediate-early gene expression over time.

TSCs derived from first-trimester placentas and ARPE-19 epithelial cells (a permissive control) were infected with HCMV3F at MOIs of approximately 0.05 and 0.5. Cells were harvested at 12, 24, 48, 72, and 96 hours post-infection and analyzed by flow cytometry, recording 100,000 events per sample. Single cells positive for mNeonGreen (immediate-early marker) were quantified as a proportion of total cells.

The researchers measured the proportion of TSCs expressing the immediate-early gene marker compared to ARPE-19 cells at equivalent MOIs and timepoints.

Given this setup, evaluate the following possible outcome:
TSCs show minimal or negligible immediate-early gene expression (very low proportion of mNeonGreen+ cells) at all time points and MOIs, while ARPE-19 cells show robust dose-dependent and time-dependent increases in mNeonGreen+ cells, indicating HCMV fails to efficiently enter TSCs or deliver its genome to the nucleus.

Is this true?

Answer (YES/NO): NO